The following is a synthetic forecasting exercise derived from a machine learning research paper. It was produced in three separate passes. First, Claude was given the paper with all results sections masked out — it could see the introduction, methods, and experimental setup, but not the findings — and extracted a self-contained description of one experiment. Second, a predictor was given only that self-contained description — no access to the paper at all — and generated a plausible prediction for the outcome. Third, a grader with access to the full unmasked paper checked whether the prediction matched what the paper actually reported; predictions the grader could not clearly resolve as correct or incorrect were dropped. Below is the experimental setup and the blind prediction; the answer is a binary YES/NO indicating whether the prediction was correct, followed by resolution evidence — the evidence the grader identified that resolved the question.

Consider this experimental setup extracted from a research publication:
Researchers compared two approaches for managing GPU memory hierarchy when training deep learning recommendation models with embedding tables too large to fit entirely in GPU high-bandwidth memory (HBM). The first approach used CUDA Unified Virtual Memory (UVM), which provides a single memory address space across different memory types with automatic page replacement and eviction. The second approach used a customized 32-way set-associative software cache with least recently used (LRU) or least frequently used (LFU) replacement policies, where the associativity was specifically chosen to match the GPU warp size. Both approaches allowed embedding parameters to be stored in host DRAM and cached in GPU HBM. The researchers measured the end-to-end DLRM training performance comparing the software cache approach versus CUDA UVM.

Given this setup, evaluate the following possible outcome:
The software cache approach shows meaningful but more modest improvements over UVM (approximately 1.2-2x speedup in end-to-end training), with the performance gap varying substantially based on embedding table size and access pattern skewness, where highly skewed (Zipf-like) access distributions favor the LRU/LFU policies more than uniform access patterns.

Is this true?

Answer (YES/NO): NO